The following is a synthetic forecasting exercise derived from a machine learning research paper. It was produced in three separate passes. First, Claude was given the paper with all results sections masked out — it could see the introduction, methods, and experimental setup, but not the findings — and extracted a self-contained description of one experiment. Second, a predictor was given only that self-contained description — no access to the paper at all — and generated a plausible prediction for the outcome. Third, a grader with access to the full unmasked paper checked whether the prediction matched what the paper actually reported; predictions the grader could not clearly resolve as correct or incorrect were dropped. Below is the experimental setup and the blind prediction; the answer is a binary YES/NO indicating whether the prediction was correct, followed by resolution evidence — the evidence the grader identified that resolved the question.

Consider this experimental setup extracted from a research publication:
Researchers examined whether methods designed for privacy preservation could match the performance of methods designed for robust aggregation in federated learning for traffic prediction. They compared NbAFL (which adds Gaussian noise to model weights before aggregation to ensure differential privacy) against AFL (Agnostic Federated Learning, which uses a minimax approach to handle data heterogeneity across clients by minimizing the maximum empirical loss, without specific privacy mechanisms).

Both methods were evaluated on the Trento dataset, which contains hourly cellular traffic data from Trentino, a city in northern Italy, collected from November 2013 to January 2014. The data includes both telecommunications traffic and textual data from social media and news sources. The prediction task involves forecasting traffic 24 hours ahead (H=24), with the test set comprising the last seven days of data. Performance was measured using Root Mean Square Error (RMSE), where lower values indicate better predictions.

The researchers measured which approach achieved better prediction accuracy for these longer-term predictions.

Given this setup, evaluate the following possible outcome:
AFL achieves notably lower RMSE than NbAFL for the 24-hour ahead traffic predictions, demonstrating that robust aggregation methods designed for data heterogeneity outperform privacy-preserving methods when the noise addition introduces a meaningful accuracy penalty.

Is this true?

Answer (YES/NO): NO